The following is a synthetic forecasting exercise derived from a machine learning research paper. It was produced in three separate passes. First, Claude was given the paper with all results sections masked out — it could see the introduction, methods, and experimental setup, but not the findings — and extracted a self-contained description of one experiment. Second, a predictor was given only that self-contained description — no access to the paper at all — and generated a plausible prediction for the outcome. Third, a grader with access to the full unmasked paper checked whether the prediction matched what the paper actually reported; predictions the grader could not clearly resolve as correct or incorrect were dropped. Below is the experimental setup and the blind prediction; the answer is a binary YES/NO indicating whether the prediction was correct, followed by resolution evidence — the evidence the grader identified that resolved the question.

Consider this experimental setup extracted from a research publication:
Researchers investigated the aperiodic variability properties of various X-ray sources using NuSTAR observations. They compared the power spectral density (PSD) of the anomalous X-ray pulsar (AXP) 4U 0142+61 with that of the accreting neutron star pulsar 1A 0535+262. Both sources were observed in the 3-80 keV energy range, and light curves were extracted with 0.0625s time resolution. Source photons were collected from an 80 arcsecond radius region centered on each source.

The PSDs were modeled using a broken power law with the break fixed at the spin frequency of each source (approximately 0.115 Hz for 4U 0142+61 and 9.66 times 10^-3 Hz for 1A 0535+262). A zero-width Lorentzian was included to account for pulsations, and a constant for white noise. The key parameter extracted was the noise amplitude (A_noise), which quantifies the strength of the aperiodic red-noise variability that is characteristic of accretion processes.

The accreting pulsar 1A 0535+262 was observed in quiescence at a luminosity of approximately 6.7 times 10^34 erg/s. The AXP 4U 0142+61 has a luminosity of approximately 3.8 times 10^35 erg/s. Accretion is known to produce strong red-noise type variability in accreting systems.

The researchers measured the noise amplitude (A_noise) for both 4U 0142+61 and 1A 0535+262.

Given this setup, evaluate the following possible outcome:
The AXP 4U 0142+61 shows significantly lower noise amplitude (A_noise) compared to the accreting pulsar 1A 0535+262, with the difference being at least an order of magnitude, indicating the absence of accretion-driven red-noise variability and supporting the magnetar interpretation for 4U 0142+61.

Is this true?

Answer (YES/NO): YES